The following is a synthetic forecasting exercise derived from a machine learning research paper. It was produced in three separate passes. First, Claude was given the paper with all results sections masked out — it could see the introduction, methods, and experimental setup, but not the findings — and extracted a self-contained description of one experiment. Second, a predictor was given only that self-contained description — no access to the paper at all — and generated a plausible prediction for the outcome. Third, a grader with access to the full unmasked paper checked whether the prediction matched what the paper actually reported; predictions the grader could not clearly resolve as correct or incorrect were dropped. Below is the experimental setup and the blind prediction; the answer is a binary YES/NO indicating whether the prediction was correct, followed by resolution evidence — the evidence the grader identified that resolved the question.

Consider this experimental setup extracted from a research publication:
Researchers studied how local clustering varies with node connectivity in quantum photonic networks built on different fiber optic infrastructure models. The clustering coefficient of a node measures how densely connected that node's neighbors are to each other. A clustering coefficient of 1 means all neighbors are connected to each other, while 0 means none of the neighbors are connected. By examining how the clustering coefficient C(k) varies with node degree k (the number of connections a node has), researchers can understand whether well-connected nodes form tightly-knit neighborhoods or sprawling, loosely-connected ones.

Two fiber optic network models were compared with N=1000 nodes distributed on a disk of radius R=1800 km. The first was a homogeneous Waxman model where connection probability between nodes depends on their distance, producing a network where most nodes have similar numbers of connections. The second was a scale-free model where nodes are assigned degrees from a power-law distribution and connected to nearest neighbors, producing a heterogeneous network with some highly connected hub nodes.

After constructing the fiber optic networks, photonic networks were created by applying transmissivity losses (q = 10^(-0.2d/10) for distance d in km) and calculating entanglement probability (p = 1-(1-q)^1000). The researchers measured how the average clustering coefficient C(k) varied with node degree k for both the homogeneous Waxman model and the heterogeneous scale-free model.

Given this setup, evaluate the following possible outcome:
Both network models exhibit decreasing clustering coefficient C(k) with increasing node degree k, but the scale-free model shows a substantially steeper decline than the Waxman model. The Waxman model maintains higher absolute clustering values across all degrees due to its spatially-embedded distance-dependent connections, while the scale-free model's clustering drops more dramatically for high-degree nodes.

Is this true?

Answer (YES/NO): NO